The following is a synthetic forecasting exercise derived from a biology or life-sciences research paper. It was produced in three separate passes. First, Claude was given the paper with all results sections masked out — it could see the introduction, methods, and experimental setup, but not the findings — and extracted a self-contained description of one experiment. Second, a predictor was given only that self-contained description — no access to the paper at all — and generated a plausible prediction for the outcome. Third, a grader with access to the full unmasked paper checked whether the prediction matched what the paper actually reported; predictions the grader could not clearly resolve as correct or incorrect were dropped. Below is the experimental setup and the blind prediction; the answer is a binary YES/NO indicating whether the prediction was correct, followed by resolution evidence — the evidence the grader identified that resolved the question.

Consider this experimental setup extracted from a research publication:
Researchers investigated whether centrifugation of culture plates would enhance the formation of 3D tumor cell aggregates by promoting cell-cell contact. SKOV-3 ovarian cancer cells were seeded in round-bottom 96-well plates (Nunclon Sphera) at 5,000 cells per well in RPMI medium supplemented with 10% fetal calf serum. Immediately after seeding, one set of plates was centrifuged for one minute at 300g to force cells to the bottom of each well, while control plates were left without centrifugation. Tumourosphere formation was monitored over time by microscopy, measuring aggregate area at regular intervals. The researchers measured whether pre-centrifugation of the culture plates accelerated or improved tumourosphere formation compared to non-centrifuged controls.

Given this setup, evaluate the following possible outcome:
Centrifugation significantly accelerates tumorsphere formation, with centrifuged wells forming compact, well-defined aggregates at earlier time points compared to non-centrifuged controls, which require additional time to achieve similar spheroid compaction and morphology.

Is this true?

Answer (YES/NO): NO